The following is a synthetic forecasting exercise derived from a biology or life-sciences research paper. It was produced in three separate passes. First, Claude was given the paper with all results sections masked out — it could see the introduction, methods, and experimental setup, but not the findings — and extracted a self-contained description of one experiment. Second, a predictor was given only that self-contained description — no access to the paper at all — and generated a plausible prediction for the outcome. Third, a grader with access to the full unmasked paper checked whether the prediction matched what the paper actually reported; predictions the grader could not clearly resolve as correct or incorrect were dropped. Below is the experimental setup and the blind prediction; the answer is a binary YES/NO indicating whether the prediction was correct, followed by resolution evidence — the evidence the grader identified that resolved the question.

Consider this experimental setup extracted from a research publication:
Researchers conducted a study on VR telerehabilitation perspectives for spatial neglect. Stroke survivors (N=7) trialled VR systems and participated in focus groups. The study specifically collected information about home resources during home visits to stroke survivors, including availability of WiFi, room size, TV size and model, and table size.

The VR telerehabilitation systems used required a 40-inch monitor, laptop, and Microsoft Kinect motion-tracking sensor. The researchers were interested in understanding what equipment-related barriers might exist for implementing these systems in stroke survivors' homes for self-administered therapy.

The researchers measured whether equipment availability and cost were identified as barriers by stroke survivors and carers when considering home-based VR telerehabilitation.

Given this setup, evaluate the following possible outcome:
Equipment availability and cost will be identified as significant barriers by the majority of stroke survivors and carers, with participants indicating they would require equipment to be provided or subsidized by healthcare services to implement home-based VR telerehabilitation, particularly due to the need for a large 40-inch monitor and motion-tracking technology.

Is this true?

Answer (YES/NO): NO